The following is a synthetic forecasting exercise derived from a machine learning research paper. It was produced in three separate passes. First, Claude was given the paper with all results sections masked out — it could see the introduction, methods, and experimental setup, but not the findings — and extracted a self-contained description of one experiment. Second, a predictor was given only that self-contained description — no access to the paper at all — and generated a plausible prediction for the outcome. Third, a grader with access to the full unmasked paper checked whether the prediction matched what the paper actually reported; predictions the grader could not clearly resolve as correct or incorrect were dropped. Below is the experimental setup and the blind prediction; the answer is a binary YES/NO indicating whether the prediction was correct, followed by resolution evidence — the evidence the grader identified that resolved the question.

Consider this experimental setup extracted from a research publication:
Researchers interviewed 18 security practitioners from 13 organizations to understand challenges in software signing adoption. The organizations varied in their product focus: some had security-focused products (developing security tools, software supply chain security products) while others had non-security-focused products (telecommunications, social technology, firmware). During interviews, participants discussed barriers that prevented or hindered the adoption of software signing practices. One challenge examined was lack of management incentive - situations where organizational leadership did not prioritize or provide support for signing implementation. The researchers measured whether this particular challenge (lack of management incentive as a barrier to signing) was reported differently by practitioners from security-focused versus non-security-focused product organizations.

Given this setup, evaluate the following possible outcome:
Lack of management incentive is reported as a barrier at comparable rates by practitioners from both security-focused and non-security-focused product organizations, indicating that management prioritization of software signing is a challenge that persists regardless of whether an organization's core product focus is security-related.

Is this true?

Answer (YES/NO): NO